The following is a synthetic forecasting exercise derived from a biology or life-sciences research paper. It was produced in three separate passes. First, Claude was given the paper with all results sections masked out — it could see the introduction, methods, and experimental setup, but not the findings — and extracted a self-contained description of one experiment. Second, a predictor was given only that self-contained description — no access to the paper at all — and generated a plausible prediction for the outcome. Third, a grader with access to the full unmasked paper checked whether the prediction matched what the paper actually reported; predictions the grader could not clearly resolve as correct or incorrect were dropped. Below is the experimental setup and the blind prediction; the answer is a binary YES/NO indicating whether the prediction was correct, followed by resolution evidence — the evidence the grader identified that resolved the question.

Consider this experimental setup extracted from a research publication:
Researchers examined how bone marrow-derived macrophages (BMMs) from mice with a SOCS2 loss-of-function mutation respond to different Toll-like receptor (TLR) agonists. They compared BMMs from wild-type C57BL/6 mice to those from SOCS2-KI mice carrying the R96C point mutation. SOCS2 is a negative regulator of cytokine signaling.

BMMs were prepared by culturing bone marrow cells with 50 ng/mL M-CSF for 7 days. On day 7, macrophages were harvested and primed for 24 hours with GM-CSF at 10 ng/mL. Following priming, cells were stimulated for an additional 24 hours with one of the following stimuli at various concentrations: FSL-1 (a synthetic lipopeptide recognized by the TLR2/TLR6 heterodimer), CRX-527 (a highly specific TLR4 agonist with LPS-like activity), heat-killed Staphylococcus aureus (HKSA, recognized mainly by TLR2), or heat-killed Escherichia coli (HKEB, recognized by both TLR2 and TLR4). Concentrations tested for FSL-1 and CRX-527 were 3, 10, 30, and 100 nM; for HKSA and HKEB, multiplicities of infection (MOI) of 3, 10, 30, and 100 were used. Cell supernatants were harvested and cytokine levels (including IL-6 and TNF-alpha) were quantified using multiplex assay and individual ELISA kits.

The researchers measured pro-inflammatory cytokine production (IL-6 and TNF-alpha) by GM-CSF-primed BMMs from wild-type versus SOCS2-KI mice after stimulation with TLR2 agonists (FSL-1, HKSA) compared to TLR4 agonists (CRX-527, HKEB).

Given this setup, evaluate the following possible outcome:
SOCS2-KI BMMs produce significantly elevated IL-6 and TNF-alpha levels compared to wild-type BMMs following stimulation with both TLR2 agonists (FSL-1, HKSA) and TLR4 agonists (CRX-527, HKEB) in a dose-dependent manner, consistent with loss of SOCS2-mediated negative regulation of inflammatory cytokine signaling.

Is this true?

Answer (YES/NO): NO